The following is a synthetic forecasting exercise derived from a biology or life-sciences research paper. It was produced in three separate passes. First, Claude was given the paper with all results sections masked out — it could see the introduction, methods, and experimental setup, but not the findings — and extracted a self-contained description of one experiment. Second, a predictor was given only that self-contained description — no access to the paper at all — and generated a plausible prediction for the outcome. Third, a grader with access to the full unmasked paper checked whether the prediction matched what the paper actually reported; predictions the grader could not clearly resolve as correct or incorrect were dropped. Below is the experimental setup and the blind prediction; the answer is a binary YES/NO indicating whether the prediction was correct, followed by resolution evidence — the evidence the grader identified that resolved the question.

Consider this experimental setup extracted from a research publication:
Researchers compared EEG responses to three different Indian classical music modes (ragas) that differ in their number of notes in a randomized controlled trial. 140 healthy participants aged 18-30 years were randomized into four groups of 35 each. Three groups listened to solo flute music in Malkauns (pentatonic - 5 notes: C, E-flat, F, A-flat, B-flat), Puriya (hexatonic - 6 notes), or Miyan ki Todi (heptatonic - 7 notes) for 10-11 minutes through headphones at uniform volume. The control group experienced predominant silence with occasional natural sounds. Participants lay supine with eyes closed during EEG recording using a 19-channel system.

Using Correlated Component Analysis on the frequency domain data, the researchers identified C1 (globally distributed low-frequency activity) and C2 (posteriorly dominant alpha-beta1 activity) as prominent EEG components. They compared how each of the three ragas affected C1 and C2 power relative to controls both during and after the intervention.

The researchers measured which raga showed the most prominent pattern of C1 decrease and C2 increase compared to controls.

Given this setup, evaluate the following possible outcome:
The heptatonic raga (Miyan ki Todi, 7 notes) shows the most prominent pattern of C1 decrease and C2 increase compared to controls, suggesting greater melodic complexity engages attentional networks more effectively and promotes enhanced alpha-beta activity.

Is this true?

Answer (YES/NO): NO